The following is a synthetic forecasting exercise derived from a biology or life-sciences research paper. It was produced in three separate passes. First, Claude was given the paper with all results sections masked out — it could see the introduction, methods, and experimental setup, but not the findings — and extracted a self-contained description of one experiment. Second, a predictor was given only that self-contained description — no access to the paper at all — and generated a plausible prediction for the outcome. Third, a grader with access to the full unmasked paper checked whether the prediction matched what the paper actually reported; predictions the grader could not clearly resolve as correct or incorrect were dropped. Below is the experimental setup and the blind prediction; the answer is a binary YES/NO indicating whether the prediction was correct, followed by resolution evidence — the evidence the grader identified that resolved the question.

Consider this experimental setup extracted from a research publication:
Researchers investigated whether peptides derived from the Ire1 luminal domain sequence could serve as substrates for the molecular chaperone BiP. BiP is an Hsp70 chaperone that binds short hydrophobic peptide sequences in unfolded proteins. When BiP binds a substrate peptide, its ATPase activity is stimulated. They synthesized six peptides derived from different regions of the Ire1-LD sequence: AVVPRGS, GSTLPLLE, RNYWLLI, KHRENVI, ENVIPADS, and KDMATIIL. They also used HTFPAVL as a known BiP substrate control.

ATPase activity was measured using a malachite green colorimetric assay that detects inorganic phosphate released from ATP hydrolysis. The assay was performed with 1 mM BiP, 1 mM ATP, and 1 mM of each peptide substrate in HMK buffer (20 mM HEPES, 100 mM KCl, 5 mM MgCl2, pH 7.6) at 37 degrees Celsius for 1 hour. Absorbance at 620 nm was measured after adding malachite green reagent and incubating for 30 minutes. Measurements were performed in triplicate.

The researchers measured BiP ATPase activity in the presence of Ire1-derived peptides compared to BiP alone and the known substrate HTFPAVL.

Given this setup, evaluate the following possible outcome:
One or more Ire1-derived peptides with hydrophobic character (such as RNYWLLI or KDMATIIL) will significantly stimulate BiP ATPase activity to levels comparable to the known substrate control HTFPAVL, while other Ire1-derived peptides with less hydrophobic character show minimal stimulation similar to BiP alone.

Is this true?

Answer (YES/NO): NO